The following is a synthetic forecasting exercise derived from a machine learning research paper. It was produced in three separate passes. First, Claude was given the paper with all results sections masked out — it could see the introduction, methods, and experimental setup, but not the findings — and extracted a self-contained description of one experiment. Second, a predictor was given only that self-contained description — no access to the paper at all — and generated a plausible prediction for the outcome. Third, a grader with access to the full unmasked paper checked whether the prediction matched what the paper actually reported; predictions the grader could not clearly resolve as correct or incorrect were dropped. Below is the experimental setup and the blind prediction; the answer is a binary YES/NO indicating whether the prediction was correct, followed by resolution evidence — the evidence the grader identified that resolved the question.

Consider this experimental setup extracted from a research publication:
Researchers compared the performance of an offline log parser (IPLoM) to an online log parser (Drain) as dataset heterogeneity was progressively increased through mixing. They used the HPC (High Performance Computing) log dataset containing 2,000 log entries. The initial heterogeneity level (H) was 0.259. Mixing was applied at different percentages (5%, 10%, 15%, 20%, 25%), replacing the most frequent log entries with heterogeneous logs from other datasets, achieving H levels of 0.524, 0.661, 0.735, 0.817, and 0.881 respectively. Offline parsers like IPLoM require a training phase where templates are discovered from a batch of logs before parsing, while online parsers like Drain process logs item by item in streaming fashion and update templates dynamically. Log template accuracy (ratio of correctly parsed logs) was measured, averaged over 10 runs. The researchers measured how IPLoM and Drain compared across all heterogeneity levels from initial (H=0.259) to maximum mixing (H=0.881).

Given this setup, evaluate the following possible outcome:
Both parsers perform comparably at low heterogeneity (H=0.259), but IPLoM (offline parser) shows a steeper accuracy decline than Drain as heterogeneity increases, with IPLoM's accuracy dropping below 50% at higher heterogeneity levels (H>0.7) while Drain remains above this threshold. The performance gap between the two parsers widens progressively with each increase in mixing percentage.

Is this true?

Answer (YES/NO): NO